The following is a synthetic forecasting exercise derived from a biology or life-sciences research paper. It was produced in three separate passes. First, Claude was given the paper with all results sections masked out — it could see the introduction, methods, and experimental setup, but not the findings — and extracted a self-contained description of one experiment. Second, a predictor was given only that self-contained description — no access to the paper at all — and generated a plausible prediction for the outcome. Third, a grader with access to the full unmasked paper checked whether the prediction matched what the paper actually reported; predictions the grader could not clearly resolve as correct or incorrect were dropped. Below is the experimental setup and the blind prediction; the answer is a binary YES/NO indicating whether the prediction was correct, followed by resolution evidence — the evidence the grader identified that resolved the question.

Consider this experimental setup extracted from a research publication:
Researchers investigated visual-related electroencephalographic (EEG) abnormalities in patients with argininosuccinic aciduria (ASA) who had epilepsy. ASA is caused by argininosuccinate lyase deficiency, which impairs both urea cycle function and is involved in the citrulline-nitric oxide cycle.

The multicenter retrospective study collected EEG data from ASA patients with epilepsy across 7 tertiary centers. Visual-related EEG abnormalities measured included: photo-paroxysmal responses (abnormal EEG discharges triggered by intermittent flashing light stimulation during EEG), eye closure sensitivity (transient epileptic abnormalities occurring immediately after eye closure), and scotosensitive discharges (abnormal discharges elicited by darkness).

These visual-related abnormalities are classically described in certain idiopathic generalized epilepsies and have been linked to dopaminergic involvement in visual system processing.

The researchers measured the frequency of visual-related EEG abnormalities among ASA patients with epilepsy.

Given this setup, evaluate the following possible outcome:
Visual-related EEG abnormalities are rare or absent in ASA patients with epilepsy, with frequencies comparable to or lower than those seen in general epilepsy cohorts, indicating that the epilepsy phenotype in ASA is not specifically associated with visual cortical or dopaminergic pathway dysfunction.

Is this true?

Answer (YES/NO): NO